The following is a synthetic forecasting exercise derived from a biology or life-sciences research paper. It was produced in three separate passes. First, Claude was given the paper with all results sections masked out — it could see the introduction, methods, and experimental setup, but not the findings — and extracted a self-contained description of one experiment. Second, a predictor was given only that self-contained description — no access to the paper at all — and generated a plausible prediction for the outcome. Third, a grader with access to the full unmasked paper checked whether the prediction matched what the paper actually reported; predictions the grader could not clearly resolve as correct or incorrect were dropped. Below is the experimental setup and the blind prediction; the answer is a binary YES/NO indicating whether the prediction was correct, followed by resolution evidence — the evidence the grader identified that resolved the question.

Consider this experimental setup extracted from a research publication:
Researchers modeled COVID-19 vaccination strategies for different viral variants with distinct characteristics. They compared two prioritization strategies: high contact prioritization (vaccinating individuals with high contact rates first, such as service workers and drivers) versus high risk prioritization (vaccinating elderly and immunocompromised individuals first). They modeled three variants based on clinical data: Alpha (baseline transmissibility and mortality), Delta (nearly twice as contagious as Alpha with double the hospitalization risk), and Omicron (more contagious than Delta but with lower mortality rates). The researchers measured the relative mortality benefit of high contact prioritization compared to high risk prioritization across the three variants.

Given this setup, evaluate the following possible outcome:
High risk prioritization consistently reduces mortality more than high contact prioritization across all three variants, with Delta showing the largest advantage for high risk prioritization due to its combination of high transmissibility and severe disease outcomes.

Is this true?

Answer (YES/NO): NO